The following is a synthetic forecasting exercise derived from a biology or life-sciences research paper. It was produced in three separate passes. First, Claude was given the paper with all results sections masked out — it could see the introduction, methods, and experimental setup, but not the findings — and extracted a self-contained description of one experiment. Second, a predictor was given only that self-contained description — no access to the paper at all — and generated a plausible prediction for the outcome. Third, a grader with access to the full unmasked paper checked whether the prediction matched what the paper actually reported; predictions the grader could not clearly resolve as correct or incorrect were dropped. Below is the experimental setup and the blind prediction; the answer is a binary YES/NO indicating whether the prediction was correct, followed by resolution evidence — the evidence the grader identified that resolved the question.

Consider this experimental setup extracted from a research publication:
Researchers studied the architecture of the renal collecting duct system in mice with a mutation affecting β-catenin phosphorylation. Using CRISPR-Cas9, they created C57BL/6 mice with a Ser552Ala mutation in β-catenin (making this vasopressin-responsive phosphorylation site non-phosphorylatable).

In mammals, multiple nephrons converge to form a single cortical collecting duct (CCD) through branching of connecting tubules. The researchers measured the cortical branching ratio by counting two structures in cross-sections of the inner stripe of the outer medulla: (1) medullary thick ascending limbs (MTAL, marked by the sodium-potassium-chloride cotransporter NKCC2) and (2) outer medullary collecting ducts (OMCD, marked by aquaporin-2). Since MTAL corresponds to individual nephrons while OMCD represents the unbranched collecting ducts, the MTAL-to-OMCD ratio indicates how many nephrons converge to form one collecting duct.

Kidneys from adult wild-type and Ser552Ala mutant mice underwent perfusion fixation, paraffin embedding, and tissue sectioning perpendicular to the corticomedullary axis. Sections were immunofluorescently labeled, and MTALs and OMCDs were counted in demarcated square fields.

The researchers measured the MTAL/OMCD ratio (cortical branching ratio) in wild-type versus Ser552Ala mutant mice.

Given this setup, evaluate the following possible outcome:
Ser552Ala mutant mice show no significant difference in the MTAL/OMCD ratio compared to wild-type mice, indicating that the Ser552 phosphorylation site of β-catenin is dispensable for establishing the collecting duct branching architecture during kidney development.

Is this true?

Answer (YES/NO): NO